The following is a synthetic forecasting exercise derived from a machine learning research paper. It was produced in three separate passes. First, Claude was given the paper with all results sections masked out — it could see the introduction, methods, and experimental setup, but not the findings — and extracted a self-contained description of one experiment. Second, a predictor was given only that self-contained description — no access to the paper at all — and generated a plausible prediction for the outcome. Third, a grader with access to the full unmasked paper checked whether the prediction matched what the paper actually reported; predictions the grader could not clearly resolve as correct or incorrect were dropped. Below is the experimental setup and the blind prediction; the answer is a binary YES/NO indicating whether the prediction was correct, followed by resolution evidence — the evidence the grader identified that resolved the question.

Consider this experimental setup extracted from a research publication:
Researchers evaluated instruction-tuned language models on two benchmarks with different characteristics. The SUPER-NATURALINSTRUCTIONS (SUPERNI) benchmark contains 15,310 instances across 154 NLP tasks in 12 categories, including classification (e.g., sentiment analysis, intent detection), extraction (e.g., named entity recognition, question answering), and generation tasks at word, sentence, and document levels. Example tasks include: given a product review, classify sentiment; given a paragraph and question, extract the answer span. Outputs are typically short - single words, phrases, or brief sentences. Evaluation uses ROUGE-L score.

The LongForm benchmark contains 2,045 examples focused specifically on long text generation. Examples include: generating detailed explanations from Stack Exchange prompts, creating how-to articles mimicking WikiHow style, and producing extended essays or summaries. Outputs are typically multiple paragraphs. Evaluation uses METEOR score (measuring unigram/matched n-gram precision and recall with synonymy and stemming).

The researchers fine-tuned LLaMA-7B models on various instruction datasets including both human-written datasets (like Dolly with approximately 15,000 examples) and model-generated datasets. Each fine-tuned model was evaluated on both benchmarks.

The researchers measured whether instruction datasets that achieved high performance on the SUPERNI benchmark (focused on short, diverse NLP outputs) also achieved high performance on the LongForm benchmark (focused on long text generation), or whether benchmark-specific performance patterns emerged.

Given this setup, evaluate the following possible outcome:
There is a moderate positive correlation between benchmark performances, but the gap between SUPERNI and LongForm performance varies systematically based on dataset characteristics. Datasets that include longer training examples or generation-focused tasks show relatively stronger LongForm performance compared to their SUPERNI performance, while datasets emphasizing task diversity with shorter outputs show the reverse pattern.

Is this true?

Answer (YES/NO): NO